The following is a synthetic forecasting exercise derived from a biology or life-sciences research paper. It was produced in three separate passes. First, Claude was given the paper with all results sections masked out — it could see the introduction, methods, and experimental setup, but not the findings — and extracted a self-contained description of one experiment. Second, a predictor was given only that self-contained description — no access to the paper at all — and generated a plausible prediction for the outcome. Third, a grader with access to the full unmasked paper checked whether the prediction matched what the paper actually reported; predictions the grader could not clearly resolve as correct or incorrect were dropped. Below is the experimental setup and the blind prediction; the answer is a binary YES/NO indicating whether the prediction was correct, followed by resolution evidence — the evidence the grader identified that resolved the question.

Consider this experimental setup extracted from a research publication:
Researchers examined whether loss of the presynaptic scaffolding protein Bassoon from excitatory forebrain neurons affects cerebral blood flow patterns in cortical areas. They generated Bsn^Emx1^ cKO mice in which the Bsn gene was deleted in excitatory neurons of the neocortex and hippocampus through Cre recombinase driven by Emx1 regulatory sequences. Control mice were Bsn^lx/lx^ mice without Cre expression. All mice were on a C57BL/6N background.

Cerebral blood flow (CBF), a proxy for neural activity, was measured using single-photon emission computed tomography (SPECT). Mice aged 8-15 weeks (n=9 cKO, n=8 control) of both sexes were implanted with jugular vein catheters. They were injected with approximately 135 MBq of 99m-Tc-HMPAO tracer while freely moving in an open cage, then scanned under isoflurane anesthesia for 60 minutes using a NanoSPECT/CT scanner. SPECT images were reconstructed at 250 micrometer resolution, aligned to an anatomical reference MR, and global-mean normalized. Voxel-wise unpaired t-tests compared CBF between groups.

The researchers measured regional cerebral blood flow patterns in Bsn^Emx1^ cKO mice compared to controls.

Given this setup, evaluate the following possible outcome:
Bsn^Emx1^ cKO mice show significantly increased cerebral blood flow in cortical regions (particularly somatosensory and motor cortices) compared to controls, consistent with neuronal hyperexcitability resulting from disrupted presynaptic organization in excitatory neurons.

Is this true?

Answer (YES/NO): YES